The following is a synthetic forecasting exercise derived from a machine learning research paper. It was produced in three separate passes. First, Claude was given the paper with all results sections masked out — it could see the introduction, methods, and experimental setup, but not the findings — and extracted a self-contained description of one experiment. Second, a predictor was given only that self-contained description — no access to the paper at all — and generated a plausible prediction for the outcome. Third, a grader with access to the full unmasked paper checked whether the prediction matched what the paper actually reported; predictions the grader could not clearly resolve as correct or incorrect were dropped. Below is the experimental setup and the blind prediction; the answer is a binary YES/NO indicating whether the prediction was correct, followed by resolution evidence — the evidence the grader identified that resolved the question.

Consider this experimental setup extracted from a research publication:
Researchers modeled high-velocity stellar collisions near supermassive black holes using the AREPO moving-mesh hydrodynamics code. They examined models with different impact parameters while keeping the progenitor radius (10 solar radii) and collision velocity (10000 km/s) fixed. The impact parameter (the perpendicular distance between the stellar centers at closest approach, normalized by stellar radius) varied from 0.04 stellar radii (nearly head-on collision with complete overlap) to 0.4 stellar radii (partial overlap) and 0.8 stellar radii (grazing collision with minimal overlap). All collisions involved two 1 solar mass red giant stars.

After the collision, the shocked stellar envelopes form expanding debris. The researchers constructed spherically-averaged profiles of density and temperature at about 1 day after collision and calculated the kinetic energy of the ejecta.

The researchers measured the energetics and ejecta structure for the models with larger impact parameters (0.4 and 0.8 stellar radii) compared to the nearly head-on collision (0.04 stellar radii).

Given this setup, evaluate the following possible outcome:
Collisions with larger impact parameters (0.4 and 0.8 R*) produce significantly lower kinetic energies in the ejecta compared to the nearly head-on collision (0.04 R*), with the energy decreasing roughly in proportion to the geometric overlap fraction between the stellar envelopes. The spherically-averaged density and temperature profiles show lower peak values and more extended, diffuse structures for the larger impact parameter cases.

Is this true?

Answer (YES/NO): NO